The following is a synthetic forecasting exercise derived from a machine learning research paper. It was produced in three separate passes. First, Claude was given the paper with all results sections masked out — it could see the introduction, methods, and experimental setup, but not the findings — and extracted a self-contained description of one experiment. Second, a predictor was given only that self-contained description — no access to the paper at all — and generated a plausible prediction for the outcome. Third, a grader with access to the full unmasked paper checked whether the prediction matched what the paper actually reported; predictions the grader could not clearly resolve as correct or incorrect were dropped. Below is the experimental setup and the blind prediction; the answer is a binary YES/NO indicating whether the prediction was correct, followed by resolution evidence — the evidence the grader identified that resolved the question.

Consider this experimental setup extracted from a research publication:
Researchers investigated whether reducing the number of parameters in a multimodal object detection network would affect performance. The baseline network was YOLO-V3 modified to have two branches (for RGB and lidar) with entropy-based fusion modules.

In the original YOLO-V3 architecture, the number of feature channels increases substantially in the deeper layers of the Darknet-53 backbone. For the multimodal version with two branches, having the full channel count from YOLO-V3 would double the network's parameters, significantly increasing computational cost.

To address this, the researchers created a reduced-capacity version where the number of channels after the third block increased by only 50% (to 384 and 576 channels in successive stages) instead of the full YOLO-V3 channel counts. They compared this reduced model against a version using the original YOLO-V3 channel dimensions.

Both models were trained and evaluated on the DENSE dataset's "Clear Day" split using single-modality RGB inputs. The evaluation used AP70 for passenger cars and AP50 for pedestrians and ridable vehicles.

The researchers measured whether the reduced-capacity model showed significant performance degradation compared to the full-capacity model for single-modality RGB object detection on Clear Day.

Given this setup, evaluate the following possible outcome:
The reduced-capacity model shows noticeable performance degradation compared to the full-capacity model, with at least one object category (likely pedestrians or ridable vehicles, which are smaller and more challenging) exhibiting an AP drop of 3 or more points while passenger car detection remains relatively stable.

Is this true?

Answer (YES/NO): NO